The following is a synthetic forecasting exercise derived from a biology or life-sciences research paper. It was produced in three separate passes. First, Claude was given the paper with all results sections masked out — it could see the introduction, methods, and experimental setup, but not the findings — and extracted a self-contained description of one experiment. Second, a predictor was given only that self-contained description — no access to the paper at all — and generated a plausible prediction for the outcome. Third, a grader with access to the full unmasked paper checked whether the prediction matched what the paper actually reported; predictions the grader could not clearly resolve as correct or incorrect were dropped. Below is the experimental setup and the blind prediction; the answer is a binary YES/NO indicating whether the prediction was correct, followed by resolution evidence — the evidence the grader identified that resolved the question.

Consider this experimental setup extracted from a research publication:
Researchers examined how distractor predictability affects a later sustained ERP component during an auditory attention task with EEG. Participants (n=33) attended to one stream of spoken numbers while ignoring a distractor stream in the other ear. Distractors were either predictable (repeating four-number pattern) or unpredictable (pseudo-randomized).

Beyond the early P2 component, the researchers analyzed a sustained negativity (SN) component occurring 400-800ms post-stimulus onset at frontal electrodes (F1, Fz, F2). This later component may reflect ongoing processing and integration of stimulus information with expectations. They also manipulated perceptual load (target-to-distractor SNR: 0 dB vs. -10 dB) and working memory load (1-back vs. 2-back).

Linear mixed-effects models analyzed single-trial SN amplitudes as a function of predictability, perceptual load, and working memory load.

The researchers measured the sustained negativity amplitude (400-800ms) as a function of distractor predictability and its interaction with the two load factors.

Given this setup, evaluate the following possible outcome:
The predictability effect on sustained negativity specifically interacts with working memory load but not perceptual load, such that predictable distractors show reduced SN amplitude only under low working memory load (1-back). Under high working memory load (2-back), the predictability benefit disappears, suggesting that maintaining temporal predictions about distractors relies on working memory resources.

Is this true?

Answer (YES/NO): NO